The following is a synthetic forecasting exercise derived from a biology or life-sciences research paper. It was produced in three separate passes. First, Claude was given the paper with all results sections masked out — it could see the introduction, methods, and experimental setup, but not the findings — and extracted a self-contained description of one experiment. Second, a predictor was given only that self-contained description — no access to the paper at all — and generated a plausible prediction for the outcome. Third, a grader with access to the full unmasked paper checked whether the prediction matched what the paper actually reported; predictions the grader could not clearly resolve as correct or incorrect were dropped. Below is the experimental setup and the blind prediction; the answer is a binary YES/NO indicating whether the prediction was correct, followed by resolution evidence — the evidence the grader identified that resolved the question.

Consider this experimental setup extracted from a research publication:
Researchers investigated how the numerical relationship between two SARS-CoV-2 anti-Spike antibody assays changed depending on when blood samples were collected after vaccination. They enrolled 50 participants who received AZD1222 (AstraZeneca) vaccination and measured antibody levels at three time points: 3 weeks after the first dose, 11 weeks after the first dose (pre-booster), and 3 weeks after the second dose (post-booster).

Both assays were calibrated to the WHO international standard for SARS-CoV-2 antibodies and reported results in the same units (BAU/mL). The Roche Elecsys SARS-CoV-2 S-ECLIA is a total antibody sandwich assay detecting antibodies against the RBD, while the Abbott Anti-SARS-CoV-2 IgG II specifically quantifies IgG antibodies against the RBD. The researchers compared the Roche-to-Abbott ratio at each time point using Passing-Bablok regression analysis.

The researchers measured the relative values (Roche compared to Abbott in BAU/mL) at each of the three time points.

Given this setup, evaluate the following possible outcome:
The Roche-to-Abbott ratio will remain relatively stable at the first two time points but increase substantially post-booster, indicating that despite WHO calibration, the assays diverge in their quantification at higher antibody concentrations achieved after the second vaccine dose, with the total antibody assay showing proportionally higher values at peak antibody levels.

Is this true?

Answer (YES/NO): NO